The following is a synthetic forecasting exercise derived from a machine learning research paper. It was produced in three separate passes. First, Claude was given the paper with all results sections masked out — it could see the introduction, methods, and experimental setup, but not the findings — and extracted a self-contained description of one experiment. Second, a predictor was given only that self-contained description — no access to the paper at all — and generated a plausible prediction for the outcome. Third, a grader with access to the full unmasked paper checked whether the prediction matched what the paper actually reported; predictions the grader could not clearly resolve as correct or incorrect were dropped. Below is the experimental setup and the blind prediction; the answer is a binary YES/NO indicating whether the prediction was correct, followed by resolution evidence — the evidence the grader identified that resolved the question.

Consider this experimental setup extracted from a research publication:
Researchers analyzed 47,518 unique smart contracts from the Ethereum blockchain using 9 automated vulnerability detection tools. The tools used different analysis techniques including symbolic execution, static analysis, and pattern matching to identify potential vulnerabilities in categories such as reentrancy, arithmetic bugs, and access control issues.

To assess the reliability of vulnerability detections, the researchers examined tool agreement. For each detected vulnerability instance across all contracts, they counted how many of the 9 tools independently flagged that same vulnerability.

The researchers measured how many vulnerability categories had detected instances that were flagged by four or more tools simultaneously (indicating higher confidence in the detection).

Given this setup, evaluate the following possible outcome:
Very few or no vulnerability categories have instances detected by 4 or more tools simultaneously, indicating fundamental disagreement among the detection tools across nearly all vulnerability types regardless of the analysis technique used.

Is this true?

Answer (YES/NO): YES